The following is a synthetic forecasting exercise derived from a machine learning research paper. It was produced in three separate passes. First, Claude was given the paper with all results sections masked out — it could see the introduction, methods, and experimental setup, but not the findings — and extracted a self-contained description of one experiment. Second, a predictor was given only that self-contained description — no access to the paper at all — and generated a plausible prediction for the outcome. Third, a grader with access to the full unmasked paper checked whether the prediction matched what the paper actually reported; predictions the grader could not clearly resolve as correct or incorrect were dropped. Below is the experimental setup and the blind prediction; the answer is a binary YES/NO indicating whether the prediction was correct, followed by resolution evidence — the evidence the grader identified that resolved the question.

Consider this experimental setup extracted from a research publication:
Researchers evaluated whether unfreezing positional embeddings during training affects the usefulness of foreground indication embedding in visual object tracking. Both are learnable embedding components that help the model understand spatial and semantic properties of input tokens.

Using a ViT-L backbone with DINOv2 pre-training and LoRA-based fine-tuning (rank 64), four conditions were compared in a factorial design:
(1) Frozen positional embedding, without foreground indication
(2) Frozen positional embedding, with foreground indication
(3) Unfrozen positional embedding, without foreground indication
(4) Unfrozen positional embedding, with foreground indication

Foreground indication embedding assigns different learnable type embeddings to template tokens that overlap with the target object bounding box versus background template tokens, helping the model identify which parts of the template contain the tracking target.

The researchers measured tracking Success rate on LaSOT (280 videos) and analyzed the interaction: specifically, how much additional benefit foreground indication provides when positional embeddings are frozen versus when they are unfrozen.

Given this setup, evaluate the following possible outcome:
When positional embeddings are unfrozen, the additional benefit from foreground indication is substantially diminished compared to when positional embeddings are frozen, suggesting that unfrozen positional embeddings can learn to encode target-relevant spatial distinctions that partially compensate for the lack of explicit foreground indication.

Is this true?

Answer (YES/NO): YES